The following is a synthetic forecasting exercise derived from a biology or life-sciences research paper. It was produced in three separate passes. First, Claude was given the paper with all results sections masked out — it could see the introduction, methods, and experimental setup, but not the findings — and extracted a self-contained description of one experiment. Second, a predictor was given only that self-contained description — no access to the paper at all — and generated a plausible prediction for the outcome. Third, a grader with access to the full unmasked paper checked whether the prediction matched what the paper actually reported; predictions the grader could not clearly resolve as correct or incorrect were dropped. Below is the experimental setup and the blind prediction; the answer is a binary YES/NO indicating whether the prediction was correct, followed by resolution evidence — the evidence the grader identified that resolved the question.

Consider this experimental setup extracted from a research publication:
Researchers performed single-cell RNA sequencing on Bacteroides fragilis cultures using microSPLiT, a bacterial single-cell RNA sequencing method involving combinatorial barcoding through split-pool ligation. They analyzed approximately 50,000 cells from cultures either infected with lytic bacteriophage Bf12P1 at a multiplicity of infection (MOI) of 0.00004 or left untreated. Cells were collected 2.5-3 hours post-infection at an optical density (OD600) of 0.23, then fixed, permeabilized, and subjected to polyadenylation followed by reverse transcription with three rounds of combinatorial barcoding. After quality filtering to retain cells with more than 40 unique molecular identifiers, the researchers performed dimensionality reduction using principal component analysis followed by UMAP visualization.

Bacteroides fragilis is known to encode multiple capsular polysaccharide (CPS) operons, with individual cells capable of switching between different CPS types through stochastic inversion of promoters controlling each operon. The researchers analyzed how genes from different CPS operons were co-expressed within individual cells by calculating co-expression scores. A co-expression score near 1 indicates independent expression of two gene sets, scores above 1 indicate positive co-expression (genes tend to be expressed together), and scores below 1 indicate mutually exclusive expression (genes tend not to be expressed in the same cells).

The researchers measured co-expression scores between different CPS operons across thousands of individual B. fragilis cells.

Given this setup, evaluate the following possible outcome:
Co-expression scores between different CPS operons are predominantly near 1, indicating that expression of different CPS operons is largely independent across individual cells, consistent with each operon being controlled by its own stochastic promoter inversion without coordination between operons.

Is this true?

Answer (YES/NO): NO